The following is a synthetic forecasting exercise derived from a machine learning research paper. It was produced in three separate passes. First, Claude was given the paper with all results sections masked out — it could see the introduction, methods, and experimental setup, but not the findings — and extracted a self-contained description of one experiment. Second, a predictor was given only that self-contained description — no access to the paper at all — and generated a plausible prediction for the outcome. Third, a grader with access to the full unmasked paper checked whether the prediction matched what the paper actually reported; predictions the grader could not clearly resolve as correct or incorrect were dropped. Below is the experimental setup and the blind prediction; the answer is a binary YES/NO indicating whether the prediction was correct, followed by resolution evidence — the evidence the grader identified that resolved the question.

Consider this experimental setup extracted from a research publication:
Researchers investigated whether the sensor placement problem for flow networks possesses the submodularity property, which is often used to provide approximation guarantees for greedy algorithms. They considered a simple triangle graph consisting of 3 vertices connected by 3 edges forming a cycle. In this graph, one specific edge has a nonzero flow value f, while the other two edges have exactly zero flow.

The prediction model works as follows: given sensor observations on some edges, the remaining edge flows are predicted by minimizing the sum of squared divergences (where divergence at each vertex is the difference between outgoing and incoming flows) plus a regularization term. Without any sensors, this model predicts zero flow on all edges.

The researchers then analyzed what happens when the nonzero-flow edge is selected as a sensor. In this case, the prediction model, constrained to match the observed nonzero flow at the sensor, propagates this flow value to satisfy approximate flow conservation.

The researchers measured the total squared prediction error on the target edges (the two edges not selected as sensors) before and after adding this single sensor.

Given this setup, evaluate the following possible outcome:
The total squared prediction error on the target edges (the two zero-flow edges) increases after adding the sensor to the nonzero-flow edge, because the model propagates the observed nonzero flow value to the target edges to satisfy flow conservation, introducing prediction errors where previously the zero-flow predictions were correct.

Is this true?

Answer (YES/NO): YES